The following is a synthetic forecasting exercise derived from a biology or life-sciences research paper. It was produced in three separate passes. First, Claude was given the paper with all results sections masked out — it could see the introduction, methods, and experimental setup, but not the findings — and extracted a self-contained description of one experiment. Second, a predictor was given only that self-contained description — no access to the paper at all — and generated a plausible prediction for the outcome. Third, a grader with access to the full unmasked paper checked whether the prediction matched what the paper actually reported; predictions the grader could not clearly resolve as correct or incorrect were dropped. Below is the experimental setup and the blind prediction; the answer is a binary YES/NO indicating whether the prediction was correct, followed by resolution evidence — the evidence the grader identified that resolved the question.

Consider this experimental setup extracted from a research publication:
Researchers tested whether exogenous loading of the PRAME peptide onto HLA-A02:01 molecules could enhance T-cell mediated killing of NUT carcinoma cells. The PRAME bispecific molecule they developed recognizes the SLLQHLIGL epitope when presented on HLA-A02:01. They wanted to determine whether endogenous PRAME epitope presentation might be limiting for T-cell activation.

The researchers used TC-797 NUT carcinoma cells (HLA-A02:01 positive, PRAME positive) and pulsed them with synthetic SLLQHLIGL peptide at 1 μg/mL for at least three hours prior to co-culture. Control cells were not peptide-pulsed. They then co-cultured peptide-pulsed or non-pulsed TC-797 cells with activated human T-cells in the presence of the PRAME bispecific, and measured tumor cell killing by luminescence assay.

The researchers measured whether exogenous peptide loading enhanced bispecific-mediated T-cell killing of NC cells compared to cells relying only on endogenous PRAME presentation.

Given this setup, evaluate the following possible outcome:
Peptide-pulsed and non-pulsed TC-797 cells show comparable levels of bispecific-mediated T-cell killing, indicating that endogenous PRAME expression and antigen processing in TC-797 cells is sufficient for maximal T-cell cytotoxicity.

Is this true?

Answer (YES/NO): NO